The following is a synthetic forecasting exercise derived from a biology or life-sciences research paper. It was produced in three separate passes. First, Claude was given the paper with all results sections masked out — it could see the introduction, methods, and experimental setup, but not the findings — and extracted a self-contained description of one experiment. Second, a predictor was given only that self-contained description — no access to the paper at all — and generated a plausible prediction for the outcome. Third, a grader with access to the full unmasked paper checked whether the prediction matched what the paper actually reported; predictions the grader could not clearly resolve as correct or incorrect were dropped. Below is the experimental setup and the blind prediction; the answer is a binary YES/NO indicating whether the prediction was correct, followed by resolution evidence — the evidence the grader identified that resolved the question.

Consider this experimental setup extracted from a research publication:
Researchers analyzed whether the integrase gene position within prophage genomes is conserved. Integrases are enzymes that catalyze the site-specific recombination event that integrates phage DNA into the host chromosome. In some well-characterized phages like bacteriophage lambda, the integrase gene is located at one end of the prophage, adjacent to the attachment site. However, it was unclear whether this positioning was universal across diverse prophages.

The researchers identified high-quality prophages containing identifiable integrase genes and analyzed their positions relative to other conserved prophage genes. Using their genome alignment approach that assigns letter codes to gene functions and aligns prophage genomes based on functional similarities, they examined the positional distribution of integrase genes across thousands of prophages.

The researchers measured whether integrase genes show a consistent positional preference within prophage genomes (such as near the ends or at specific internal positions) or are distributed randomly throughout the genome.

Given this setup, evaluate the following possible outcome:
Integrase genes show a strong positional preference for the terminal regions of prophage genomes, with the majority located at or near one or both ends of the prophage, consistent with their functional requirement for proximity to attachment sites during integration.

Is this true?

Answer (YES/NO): YES